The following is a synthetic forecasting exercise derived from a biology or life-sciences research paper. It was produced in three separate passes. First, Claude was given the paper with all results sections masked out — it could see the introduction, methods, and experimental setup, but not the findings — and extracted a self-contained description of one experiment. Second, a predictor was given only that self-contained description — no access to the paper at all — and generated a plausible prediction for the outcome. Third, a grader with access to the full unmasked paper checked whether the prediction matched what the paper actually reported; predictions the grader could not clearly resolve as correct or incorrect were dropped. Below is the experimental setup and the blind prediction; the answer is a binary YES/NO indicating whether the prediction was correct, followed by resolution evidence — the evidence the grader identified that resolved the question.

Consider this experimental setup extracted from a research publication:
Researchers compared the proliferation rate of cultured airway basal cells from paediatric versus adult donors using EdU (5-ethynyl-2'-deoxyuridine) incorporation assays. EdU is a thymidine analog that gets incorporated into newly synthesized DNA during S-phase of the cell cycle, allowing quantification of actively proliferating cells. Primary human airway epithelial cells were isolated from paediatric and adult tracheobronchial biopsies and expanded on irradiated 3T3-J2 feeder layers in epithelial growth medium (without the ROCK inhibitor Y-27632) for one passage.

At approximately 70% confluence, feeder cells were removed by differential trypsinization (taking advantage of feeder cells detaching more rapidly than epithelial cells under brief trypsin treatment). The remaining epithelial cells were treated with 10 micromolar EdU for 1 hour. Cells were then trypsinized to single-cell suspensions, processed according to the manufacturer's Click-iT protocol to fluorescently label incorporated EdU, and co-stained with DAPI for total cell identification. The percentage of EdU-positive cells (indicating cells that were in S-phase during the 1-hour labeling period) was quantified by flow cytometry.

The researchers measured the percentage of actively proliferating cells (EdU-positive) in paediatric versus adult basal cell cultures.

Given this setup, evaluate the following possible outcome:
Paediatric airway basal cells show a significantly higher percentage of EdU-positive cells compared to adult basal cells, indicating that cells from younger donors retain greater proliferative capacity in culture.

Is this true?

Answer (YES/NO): YES